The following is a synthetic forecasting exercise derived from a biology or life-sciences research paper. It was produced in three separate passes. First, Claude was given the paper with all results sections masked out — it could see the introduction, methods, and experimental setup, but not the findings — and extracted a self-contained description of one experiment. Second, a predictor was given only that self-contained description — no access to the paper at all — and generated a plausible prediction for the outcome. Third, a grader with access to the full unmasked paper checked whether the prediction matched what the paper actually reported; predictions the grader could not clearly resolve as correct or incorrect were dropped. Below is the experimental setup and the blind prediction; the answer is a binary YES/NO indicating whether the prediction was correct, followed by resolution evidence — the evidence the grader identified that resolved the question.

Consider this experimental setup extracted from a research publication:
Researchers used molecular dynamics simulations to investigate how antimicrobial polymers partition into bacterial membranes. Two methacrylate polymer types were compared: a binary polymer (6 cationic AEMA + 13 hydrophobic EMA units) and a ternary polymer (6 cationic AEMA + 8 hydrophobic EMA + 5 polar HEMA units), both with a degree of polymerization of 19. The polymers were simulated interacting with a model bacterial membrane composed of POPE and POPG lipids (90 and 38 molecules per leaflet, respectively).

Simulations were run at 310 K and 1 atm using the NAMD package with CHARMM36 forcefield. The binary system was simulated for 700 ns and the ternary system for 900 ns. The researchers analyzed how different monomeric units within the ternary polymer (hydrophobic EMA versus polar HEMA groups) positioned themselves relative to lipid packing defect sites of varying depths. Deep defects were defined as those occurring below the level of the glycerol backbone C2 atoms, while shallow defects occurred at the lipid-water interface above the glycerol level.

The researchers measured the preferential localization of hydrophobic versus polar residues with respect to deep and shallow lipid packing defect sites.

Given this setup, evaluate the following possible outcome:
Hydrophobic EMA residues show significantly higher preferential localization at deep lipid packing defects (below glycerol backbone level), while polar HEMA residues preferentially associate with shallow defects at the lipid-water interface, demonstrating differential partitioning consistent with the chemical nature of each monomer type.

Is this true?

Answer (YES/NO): YES